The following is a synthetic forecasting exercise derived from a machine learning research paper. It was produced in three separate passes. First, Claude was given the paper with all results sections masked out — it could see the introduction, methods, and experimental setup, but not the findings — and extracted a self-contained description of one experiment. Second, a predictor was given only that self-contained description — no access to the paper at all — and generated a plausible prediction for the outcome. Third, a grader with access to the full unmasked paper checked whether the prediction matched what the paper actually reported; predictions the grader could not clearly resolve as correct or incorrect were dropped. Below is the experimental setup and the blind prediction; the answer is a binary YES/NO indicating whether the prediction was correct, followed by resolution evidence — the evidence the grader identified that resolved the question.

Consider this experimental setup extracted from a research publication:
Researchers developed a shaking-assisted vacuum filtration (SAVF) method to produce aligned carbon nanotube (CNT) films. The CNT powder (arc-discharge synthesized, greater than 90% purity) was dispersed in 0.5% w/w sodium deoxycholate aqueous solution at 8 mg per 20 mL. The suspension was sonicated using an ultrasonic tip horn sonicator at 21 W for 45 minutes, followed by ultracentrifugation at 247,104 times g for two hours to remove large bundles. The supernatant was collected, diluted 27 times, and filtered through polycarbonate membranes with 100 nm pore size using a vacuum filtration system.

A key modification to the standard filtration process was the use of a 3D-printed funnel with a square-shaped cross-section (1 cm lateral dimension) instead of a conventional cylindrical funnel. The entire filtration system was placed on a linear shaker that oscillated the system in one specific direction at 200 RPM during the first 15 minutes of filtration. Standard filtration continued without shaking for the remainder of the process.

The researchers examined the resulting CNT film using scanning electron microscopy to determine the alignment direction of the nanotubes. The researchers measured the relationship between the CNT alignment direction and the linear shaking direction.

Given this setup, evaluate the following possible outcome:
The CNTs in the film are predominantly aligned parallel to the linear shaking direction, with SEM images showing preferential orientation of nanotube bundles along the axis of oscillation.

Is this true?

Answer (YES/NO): YES